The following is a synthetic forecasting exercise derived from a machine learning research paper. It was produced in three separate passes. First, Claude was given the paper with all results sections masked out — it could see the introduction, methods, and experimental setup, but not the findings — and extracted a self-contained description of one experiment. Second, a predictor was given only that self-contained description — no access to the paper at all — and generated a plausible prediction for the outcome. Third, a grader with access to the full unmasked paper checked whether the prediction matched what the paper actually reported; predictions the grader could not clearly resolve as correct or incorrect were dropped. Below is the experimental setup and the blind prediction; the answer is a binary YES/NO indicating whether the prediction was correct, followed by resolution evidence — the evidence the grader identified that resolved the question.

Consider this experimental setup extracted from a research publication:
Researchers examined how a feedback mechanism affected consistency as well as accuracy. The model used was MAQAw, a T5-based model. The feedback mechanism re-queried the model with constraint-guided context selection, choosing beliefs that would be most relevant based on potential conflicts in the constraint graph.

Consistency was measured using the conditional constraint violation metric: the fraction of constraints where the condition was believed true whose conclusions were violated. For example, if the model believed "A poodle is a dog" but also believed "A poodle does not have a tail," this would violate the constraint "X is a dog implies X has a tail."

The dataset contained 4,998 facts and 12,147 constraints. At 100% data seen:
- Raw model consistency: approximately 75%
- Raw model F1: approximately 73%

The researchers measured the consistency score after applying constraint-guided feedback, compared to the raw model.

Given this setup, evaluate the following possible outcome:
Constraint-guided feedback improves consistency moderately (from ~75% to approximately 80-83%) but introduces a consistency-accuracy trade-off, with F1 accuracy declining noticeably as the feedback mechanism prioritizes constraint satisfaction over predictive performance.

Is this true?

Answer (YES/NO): NO